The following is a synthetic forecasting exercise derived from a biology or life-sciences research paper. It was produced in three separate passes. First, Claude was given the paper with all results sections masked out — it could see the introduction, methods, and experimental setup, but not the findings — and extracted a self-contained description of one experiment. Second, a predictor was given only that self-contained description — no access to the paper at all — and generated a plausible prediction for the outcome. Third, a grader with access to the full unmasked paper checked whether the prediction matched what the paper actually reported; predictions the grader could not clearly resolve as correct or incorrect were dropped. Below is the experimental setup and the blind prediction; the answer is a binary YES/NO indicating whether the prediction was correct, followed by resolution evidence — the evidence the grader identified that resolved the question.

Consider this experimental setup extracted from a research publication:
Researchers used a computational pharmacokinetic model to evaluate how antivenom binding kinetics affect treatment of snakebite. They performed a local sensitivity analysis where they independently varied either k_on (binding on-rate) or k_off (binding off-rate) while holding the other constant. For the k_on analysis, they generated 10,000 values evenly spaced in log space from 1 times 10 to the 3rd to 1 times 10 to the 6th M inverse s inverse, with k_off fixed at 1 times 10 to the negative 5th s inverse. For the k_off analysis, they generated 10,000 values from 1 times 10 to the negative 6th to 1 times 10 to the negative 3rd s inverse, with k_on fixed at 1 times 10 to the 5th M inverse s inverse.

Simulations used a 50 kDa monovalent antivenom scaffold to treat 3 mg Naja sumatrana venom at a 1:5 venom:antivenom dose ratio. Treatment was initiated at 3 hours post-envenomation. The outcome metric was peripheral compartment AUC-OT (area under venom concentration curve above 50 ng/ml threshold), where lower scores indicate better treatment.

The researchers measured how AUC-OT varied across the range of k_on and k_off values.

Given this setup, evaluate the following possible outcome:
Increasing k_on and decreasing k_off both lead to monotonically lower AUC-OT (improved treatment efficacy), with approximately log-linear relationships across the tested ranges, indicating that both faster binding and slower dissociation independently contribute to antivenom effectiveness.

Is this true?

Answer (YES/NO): NO